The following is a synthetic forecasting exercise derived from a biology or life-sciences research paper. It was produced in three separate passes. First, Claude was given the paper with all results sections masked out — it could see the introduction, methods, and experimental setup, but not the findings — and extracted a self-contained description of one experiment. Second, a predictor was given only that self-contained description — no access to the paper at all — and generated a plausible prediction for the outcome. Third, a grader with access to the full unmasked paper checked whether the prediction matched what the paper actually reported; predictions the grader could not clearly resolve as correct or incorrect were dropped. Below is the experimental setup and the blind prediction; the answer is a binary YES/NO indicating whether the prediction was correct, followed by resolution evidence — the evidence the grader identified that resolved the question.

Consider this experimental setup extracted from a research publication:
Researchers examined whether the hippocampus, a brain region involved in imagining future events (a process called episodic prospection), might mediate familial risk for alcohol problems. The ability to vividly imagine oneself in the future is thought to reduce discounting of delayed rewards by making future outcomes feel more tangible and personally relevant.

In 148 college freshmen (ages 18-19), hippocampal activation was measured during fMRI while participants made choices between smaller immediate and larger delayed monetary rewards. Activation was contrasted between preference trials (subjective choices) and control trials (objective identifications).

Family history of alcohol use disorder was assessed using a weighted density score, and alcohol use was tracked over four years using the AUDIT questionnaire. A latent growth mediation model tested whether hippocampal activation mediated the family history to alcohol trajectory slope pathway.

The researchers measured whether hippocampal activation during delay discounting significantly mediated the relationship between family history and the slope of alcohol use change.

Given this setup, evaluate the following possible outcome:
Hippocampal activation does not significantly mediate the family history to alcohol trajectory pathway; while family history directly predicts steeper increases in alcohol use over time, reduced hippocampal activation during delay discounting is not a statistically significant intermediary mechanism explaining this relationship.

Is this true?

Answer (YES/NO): YES